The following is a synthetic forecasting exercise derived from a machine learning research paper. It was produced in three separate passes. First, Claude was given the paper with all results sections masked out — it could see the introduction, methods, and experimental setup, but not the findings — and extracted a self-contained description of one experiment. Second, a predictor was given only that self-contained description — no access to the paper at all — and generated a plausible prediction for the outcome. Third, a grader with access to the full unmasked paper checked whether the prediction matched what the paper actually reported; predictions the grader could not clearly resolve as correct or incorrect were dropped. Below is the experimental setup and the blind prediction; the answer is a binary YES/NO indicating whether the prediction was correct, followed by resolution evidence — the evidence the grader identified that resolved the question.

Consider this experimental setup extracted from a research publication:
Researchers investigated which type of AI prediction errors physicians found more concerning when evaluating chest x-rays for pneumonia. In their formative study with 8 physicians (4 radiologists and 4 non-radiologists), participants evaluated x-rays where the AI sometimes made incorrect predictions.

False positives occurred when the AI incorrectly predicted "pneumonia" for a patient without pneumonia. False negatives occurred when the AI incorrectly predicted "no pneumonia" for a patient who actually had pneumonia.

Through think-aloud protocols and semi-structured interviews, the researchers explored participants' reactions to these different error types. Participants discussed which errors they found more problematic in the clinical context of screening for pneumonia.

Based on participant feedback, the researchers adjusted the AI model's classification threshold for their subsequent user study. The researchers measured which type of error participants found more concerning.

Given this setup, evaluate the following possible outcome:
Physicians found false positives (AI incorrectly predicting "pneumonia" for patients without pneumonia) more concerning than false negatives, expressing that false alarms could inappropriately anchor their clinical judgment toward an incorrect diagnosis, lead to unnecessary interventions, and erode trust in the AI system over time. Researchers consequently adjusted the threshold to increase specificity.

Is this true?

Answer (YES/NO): NO